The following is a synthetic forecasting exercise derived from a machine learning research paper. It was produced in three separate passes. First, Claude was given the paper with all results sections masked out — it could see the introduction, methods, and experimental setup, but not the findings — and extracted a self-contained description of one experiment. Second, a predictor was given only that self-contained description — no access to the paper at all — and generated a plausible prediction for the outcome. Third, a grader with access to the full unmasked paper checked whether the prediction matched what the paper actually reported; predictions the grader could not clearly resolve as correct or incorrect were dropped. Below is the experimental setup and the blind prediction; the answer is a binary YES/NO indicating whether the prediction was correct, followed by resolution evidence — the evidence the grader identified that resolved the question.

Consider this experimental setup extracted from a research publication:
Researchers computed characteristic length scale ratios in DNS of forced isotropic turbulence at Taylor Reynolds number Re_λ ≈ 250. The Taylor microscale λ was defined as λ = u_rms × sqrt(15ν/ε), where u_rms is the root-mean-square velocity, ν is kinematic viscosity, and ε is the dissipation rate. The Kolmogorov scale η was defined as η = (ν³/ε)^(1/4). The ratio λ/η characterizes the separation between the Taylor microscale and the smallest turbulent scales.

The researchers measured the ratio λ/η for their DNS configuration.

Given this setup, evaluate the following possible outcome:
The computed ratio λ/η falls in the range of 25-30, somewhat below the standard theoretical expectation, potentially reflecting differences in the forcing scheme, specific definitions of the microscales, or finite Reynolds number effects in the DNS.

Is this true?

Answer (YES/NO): NO